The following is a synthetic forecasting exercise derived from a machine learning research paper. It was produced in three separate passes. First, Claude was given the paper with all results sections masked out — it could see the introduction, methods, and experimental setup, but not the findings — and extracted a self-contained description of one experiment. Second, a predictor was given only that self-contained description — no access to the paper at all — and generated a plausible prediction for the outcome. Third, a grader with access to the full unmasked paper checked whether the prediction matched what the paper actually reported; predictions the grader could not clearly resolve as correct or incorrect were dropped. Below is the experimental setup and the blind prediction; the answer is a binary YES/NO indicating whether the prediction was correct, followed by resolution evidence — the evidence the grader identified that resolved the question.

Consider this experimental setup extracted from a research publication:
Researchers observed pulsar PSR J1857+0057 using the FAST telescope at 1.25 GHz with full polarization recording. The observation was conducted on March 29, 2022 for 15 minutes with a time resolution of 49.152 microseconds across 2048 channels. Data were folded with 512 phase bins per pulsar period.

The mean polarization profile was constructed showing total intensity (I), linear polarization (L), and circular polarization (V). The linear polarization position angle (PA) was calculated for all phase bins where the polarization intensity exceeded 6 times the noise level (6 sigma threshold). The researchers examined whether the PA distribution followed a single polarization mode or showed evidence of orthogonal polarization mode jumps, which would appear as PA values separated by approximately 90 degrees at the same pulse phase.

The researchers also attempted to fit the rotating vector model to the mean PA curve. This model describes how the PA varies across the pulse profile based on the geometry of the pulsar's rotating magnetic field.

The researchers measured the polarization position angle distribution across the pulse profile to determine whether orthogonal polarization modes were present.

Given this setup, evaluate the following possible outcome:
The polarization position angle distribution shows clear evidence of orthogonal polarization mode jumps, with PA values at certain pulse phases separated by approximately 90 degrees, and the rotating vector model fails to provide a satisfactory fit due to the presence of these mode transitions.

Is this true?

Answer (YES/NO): NO